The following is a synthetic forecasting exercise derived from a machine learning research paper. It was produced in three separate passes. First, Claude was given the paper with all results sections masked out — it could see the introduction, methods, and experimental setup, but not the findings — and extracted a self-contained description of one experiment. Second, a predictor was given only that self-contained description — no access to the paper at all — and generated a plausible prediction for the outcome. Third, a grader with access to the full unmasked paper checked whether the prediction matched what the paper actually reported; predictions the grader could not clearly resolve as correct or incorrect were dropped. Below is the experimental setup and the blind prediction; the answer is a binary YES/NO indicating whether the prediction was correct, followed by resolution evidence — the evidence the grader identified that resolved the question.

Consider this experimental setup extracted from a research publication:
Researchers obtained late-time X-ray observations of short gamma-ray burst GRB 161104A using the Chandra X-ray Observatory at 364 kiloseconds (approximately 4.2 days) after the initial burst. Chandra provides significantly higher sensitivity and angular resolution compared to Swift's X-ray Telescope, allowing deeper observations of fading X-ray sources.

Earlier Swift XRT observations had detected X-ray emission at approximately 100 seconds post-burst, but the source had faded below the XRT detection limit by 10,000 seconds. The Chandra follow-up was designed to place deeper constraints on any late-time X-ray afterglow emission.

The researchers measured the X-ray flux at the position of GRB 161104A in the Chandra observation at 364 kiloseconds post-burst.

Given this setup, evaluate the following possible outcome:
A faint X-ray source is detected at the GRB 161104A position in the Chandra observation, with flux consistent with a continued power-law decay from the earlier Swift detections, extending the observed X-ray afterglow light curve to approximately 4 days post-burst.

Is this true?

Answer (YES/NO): NO